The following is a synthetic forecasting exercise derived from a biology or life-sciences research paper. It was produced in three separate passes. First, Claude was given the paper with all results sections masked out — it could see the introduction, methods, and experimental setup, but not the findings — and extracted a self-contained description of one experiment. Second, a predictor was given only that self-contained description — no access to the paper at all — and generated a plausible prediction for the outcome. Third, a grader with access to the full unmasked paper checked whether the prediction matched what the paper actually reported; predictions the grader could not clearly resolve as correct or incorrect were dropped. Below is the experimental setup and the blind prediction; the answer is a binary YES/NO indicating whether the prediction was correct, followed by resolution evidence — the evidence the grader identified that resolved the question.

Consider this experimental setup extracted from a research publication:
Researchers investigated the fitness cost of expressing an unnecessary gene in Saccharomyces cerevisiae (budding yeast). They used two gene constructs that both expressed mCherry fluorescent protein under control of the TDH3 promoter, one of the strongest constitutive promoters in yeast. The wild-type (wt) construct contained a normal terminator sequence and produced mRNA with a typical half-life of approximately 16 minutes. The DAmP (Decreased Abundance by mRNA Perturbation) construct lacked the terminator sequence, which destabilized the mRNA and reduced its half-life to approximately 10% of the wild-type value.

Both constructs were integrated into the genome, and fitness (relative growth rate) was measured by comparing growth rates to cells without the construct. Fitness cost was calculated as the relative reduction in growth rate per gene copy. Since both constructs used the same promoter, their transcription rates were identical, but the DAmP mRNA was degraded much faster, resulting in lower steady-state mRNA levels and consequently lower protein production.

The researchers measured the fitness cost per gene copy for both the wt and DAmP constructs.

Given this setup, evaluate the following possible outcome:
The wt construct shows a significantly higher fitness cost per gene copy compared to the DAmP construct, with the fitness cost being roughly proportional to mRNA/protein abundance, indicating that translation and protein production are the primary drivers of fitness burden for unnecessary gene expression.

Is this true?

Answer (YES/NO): NO